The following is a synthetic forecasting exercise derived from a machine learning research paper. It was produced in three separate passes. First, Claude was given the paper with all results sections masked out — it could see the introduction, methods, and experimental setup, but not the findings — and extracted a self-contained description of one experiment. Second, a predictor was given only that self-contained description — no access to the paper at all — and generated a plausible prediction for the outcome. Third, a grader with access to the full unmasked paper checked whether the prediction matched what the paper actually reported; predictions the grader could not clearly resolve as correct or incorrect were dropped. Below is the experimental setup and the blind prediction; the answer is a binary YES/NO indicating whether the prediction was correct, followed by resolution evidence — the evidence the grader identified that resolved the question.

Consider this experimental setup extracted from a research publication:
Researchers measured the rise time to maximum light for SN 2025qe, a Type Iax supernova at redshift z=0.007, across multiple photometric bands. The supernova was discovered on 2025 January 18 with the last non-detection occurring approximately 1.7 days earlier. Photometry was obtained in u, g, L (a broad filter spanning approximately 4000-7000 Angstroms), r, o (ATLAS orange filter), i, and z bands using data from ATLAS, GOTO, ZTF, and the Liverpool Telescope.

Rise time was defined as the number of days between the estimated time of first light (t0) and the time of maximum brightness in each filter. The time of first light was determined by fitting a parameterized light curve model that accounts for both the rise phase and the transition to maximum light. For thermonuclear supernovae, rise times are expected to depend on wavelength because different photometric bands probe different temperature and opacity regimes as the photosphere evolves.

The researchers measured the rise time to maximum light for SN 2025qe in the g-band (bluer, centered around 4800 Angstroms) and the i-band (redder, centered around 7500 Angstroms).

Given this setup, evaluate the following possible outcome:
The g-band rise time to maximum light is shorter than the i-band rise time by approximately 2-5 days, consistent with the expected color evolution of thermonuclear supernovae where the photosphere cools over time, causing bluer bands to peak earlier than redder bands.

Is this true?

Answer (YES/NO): NO